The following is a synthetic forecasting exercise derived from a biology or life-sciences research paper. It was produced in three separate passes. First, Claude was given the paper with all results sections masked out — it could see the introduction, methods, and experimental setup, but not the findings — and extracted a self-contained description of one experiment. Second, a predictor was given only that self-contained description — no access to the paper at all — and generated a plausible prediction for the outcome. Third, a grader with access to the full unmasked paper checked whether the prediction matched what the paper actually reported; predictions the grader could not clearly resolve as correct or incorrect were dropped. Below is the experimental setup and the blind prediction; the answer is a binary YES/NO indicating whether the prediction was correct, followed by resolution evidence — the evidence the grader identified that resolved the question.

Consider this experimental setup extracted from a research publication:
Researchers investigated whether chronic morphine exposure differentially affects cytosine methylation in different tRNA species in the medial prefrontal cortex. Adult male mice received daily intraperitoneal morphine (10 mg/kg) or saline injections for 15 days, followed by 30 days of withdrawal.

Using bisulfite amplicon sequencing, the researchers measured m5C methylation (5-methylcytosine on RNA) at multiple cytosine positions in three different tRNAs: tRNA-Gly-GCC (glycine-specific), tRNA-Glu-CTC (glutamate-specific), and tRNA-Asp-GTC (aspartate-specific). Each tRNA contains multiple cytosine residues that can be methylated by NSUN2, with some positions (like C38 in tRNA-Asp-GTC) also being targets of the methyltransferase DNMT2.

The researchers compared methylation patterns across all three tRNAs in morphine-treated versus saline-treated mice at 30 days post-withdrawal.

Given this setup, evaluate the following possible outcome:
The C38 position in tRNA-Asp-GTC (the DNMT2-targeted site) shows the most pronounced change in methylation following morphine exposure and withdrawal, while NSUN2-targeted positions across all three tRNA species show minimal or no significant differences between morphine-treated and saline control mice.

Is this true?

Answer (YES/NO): NO